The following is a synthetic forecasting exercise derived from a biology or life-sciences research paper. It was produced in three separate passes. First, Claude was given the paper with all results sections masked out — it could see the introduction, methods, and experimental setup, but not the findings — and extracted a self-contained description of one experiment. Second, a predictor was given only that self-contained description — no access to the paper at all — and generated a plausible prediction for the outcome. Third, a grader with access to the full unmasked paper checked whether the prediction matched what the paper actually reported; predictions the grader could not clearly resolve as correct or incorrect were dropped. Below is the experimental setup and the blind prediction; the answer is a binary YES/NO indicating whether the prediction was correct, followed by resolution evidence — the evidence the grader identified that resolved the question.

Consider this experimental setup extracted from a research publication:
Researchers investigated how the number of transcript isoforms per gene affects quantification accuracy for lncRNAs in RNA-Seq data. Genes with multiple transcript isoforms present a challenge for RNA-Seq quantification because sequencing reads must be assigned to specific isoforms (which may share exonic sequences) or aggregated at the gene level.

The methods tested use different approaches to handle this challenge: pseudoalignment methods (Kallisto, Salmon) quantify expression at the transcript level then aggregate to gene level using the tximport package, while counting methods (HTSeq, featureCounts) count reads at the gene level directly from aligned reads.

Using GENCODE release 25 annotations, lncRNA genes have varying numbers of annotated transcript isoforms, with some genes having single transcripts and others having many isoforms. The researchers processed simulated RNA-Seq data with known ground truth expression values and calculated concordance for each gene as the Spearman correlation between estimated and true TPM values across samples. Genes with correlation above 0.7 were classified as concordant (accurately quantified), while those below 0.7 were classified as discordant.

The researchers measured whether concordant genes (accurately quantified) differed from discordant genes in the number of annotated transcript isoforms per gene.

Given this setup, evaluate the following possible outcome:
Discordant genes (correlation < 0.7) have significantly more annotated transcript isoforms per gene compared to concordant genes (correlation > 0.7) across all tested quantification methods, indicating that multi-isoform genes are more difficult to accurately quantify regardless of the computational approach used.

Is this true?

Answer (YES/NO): NO